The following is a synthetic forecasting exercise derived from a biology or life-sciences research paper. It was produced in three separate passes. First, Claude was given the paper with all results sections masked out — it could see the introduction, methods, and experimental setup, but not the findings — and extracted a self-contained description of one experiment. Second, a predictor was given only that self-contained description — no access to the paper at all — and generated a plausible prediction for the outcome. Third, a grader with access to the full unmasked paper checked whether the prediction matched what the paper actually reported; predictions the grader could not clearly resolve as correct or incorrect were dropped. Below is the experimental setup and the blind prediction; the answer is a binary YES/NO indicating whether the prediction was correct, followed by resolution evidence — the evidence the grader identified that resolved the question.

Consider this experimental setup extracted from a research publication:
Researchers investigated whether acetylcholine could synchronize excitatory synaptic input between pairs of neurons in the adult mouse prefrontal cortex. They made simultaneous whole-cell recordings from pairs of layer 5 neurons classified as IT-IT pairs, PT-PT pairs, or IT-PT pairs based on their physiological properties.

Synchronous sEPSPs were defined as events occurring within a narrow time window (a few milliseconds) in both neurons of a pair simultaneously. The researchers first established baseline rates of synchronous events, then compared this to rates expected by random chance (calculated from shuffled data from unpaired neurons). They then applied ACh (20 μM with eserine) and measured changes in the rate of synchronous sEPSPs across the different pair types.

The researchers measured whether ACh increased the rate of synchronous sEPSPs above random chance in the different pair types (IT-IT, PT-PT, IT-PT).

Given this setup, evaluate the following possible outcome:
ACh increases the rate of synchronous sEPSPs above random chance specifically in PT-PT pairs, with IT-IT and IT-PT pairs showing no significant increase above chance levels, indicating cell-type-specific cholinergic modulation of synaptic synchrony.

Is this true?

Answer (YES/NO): YES